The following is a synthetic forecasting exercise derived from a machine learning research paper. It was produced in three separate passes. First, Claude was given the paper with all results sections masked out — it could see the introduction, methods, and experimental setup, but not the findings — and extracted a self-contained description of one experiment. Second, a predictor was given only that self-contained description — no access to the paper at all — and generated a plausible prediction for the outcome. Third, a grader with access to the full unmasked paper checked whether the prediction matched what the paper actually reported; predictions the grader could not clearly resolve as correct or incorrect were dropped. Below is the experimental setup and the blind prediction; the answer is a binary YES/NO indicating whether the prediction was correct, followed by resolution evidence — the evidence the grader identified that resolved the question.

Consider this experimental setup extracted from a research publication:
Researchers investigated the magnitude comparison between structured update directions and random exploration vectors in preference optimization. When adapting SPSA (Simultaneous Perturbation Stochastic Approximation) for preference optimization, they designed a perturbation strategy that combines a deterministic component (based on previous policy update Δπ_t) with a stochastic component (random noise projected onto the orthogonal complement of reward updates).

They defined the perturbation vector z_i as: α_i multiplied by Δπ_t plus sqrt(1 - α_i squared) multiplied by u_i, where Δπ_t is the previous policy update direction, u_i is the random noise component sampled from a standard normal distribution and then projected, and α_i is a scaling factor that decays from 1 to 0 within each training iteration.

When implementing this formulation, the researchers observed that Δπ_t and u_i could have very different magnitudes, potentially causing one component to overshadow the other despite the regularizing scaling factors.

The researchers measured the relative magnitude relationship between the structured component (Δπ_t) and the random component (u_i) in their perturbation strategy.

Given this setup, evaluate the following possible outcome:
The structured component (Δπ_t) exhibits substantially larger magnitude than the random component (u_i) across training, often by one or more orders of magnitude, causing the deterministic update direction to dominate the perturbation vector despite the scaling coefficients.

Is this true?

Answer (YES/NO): NO